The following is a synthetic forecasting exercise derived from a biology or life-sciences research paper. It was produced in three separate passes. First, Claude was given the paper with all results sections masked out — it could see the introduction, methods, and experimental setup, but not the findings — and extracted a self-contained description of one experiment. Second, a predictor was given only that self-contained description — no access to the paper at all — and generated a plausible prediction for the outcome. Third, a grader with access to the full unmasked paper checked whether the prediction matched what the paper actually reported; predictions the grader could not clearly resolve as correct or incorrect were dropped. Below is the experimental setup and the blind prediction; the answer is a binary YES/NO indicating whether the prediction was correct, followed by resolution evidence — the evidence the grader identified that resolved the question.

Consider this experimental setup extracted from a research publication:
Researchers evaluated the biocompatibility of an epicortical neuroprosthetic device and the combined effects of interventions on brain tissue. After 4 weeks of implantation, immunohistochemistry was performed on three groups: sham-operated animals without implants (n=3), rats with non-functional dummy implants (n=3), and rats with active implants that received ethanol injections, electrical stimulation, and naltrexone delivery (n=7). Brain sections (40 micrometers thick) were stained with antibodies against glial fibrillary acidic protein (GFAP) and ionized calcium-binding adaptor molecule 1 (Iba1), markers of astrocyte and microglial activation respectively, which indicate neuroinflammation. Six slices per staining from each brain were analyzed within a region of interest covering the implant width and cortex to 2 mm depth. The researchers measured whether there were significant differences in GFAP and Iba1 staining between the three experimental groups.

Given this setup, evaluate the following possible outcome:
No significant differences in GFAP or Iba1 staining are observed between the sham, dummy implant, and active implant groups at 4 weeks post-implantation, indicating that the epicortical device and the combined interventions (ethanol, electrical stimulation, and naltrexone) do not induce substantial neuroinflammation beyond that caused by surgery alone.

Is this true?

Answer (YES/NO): YES